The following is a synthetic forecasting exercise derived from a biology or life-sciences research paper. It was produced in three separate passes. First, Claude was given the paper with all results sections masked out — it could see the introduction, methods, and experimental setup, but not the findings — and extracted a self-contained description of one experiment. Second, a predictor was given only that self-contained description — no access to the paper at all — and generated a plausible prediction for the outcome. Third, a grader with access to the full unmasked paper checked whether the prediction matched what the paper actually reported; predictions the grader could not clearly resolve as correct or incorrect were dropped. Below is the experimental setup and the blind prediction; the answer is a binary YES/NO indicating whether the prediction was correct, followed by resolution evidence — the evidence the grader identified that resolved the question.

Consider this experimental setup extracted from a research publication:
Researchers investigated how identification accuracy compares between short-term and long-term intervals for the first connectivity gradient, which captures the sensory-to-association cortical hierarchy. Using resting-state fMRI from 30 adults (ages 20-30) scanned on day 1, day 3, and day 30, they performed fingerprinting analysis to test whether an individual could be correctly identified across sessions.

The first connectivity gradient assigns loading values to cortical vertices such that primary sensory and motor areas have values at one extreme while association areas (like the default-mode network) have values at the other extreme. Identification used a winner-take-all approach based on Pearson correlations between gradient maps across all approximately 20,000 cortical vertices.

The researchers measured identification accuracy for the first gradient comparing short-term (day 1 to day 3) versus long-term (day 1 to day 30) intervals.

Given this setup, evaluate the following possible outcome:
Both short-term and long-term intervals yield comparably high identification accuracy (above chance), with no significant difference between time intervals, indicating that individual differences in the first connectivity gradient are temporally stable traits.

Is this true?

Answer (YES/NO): YES